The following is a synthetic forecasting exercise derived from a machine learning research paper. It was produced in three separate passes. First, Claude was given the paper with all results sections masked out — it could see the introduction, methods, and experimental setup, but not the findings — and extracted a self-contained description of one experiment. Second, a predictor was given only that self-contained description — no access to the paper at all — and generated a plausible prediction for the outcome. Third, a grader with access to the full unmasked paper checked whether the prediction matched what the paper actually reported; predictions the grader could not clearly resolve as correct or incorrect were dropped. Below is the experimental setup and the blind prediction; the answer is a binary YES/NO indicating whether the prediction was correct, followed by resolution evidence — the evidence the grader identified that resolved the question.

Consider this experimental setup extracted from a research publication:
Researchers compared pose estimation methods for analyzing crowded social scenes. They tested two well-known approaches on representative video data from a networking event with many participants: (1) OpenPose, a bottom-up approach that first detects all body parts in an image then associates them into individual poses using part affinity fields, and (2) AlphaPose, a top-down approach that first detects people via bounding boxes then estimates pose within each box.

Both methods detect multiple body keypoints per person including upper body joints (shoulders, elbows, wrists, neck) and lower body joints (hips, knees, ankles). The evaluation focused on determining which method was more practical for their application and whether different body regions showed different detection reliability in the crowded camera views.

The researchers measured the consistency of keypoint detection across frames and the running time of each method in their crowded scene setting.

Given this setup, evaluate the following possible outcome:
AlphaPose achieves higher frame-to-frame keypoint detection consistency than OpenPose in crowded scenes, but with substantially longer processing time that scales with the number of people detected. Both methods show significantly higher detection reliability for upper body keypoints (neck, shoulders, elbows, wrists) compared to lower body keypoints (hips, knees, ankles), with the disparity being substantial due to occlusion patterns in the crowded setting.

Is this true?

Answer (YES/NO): NO